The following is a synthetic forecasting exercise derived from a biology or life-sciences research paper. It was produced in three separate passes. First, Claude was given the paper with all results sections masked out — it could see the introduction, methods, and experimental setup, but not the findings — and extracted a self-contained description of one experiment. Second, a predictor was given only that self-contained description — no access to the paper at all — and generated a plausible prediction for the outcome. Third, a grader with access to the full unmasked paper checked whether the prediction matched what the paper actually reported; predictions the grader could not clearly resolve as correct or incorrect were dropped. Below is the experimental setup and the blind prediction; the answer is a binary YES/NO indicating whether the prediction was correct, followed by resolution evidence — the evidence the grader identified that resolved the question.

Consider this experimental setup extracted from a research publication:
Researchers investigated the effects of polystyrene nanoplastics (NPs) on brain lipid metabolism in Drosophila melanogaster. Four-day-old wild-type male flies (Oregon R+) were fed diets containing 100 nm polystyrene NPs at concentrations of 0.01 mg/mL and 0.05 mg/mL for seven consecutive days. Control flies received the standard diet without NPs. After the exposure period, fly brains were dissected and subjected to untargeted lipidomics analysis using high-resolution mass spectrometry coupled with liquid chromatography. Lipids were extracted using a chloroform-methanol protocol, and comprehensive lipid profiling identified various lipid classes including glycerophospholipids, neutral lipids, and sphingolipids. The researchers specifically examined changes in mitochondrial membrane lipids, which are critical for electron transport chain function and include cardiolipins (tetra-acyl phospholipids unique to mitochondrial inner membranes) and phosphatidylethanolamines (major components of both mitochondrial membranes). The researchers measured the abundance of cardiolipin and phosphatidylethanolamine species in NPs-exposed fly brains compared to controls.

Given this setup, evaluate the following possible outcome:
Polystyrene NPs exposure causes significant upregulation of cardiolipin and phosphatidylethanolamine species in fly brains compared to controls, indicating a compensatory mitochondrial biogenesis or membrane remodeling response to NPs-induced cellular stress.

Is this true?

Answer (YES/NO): YES